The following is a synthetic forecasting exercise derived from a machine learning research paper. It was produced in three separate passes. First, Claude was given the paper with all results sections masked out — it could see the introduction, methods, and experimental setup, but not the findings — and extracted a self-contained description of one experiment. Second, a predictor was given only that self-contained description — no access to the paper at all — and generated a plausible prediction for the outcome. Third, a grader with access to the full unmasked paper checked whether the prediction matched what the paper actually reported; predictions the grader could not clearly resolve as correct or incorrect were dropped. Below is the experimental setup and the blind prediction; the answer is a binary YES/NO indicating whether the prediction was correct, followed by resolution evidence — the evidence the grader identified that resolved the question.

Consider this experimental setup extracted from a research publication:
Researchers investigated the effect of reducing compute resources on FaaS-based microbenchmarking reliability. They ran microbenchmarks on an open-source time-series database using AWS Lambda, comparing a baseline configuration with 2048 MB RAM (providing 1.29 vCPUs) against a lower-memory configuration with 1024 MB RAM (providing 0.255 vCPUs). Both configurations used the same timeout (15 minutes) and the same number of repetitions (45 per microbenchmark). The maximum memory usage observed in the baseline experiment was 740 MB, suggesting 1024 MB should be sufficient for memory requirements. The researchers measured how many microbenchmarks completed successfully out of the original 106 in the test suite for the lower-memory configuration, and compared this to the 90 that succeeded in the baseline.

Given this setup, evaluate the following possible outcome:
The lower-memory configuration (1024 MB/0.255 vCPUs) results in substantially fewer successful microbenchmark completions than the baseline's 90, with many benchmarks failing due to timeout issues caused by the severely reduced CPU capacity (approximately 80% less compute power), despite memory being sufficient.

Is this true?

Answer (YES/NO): NO